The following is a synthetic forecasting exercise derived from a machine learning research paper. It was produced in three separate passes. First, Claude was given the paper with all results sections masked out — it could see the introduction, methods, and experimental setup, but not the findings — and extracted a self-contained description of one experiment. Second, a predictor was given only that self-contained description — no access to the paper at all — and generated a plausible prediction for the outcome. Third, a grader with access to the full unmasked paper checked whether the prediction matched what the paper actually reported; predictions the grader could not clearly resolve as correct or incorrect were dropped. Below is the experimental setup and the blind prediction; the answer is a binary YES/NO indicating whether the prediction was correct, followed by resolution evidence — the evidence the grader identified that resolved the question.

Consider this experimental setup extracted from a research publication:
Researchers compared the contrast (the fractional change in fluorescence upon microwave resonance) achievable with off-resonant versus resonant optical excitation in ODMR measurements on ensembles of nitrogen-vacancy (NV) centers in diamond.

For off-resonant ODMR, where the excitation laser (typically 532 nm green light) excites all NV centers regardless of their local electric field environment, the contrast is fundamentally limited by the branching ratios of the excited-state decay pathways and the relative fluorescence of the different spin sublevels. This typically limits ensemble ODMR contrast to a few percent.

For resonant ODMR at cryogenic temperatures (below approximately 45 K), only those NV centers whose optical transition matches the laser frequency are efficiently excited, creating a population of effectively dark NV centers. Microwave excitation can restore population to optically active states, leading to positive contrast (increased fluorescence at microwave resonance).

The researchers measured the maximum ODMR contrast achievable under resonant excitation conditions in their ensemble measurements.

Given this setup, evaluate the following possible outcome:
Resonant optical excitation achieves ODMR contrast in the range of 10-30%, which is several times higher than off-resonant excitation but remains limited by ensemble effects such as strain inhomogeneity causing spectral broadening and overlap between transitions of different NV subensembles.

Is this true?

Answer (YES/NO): NO